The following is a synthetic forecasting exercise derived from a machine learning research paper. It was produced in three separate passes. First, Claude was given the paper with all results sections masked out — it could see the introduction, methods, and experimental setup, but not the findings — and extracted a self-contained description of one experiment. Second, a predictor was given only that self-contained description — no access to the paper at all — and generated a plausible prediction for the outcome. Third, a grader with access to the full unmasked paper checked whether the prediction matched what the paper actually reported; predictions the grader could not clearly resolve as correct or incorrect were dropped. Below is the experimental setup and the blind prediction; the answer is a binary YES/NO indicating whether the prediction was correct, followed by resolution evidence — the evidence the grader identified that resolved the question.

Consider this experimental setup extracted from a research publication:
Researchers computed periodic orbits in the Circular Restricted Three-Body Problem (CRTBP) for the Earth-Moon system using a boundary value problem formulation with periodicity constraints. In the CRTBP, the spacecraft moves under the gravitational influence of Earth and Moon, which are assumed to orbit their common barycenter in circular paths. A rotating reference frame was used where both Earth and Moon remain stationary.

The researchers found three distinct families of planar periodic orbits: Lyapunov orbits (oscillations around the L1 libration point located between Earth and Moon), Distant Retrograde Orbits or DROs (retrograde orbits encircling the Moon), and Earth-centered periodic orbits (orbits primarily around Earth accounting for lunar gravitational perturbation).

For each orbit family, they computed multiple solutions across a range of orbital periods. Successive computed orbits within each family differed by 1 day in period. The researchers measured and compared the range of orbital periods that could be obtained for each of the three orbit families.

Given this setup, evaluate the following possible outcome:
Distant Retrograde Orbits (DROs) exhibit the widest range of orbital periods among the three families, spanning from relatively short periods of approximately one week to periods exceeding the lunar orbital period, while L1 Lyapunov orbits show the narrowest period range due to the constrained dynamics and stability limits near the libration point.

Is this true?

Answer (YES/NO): NO